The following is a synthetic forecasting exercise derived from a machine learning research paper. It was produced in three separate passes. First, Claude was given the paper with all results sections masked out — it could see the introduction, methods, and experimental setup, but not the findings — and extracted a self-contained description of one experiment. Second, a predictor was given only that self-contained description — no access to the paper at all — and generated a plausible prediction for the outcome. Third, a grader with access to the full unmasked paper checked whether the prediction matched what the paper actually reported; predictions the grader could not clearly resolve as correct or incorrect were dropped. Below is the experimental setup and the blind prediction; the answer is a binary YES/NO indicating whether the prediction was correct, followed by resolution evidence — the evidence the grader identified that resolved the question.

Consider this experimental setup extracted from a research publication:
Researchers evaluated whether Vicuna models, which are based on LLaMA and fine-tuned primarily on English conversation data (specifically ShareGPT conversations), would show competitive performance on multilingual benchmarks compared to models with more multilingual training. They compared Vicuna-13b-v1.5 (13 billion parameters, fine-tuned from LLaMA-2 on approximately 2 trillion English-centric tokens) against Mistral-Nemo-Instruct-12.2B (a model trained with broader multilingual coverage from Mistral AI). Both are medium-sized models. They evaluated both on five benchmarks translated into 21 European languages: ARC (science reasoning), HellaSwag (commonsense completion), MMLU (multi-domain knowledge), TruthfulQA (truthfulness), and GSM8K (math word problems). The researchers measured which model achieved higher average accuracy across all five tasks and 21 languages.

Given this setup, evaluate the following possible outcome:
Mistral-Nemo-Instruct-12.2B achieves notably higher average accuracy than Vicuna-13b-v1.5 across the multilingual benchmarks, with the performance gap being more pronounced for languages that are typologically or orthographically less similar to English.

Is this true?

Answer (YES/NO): NO